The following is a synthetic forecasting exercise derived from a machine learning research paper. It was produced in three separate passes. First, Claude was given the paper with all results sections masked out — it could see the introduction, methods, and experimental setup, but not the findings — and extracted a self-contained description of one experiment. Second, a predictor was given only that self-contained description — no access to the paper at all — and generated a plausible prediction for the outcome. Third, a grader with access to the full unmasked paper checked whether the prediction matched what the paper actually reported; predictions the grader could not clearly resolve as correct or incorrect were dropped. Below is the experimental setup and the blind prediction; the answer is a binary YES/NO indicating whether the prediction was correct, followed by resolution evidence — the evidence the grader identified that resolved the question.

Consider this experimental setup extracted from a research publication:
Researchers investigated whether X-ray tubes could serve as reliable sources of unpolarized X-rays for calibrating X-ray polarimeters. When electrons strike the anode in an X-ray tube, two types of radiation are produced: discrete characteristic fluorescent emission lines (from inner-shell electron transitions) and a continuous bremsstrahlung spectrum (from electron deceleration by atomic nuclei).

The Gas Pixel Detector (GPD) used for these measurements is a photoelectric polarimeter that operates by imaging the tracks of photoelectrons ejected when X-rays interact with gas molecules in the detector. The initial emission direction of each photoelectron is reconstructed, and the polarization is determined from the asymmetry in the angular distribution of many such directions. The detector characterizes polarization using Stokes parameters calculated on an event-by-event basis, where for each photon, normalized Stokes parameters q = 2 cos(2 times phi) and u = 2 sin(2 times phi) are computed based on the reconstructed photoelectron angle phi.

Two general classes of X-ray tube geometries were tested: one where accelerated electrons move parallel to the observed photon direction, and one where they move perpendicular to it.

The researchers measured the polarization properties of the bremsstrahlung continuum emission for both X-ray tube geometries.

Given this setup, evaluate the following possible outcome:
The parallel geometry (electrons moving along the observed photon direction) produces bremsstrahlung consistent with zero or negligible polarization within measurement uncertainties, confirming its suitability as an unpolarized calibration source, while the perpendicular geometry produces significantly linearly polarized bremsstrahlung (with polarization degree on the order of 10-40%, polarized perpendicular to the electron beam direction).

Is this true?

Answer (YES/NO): NO